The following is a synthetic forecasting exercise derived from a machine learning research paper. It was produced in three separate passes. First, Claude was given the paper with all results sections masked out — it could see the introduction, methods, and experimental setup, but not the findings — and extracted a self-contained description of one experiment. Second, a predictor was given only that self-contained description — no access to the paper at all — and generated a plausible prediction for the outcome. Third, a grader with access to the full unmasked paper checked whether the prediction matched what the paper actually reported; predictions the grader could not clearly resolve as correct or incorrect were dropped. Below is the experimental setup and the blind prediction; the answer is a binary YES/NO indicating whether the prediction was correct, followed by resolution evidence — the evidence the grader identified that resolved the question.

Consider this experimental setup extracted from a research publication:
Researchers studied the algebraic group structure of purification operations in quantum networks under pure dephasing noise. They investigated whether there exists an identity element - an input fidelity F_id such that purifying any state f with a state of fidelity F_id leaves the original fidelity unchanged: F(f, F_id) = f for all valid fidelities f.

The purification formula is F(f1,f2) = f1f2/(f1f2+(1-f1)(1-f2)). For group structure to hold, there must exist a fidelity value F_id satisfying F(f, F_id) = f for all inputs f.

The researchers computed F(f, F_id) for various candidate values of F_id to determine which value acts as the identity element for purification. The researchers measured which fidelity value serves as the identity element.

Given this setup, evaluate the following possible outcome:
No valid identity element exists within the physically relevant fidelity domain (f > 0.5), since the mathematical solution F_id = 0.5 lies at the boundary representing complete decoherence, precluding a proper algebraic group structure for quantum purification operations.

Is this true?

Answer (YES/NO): NO